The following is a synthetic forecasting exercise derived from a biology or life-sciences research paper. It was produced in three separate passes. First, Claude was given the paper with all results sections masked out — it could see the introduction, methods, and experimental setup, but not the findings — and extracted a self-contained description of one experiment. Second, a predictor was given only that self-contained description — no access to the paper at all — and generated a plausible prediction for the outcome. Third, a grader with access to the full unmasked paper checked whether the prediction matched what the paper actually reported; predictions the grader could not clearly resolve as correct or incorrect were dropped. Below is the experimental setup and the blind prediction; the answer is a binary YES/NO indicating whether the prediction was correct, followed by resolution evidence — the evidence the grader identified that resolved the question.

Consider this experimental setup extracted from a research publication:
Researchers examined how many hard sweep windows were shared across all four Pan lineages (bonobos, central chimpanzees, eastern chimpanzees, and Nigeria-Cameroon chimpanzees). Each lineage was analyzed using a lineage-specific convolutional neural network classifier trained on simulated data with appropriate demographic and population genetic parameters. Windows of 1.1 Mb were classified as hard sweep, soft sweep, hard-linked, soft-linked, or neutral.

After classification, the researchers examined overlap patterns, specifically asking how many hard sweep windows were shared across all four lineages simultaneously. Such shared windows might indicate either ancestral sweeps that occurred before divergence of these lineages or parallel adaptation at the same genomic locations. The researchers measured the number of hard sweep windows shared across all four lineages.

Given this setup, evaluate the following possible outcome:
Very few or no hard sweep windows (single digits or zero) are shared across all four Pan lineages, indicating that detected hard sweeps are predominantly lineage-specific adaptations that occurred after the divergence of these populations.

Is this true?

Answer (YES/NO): YES